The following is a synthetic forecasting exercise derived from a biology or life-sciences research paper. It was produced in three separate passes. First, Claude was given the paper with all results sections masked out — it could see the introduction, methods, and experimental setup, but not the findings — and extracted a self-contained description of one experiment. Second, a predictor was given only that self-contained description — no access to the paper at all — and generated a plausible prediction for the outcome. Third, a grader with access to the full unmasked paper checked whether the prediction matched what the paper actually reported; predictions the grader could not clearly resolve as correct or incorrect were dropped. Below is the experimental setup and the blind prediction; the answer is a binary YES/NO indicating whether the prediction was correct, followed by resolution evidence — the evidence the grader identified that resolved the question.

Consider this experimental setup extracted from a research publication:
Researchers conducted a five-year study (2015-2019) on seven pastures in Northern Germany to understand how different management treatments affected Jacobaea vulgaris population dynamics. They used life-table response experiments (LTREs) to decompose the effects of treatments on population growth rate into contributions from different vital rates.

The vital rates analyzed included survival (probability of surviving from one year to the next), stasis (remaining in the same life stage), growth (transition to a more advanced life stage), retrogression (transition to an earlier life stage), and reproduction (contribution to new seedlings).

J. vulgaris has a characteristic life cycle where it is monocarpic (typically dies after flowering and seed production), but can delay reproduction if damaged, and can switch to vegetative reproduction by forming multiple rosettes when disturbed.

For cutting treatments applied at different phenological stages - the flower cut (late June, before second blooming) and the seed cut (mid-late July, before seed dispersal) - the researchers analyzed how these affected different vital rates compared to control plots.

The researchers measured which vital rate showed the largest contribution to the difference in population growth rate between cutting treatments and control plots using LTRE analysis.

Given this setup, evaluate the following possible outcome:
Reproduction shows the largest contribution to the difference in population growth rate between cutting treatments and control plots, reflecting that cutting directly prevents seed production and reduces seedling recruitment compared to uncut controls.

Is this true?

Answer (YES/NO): YES